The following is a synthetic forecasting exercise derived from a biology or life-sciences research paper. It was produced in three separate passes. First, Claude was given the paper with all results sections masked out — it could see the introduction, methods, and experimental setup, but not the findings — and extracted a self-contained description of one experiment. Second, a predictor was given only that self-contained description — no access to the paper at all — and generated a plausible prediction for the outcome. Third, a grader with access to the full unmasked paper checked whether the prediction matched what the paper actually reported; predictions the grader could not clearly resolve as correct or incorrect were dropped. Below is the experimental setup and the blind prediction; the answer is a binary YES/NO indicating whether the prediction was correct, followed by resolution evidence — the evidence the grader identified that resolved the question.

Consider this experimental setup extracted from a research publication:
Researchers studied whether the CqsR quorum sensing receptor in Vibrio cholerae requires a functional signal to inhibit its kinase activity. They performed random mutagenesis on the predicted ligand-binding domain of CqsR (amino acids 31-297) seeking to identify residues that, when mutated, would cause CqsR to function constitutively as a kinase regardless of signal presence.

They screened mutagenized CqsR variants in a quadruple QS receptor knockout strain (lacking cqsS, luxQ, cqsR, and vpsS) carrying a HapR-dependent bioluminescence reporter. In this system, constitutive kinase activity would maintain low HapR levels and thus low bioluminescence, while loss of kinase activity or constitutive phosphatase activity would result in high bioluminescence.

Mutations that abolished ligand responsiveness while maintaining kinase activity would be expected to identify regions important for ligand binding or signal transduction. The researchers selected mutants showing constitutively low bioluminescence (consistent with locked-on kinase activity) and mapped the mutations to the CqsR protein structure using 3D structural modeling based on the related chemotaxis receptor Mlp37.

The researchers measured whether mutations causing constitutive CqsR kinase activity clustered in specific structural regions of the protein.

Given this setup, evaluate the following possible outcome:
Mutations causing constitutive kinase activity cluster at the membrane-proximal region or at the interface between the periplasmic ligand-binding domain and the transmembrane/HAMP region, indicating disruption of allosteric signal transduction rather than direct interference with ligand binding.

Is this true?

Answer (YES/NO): NO